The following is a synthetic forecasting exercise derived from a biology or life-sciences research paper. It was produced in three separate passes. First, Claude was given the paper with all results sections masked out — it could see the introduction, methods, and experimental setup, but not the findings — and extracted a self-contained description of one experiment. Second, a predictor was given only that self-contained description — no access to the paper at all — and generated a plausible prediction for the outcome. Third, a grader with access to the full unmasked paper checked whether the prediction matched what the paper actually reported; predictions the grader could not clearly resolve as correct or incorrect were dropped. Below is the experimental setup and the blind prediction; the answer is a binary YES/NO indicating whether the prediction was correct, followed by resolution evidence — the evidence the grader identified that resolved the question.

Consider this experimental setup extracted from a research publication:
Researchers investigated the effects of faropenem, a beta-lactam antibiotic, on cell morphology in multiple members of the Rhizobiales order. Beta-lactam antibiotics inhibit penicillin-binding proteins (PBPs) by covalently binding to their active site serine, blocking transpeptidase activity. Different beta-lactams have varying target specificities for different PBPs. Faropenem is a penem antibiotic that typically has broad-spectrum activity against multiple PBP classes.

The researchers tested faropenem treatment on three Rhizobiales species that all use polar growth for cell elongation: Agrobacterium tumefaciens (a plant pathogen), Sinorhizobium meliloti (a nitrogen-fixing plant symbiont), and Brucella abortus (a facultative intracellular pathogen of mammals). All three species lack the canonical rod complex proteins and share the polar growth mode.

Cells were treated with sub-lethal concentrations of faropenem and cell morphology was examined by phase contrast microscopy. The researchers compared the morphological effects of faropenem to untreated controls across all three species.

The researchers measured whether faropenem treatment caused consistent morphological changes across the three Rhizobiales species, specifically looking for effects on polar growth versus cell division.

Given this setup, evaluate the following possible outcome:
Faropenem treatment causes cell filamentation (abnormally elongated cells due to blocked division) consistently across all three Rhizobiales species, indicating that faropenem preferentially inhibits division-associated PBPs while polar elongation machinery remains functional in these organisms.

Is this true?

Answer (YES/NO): NO